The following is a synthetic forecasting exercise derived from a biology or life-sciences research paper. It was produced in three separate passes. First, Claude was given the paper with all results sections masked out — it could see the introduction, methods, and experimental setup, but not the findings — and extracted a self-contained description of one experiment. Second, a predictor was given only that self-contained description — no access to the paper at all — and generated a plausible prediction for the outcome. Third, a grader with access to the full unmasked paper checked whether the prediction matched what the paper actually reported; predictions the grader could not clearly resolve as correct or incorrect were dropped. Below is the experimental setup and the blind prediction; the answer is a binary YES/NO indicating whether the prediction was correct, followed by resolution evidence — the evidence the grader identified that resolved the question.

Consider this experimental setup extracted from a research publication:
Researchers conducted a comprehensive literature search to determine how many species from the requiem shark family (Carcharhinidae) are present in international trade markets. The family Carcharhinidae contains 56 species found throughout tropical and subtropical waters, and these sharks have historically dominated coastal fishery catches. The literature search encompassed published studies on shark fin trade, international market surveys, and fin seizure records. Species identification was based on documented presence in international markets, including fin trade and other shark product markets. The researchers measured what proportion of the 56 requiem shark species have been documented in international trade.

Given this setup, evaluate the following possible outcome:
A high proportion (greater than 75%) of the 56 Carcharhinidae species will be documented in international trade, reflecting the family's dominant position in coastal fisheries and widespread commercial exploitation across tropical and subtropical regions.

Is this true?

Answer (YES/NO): YES